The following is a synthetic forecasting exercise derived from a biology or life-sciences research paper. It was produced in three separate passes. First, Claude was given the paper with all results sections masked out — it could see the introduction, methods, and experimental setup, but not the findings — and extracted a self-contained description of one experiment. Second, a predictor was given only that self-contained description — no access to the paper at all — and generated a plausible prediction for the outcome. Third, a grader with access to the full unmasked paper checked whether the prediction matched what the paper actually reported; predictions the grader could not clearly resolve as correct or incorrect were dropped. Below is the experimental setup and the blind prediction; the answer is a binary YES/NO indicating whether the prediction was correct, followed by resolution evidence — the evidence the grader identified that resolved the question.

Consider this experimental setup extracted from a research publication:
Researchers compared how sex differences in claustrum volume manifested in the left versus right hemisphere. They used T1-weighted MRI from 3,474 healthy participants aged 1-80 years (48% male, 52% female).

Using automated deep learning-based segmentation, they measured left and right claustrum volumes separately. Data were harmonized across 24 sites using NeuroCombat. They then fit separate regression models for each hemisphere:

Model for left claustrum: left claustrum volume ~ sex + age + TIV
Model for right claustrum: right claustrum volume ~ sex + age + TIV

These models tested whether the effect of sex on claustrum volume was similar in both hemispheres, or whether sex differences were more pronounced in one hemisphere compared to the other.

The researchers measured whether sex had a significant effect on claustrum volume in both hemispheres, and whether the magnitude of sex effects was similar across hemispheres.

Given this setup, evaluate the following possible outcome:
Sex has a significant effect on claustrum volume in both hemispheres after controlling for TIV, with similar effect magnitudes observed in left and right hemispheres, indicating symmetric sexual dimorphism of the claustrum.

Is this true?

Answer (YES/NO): NO